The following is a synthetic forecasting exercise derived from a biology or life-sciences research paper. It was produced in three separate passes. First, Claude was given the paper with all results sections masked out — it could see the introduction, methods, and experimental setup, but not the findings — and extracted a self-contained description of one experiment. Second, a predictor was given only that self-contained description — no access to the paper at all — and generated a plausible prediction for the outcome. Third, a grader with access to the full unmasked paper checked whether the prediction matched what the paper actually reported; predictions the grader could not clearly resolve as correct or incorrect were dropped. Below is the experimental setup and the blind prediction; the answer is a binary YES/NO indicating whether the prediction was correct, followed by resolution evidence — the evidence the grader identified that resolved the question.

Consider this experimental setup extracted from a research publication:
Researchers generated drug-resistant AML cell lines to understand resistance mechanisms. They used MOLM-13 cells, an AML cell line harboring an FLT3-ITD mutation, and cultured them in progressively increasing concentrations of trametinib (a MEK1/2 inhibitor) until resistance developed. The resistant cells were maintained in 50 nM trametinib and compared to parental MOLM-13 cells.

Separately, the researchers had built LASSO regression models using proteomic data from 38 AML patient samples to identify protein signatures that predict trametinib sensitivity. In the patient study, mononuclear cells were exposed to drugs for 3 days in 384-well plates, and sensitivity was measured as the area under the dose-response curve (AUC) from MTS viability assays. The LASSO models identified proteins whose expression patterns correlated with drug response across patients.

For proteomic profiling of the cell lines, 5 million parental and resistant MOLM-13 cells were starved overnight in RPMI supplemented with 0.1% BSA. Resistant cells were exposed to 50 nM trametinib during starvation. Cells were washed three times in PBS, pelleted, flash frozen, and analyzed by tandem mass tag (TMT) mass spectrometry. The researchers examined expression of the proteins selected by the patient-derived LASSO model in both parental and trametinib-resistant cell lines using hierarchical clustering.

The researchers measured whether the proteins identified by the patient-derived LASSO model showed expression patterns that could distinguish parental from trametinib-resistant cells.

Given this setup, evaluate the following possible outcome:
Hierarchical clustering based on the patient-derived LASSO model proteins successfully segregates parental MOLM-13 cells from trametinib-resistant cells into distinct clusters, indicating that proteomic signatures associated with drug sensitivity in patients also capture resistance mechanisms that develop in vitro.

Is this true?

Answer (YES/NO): YES